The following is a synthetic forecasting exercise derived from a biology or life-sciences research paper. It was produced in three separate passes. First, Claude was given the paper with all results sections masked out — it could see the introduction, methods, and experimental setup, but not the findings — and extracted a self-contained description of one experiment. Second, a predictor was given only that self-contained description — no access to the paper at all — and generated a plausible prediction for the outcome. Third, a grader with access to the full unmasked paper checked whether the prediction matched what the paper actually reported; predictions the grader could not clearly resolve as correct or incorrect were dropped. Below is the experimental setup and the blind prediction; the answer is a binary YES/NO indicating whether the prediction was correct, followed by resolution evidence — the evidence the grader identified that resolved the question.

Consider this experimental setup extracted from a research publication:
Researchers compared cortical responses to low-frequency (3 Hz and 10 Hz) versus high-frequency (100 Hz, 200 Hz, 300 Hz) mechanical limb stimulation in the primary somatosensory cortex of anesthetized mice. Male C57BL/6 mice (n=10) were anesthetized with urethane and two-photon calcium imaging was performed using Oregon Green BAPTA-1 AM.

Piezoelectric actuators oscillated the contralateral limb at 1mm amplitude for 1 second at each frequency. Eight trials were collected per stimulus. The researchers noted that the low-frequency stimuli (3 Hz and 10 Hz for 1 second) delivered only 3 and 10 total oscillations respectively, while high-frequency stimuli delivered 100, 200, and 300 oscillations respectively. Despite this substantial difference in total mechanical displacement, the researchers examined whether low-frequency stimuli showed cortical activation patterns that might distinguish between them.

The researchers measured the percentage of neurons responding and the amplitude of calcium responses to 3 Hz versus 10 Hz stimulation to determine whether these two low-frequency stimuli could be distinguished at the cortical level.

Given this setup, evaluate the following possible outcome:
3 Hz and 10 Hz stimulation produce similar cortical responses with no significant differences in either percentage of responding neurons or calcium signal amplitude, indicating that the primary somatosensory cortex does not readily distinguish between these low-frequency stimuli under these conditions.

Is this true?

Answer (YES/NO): NO